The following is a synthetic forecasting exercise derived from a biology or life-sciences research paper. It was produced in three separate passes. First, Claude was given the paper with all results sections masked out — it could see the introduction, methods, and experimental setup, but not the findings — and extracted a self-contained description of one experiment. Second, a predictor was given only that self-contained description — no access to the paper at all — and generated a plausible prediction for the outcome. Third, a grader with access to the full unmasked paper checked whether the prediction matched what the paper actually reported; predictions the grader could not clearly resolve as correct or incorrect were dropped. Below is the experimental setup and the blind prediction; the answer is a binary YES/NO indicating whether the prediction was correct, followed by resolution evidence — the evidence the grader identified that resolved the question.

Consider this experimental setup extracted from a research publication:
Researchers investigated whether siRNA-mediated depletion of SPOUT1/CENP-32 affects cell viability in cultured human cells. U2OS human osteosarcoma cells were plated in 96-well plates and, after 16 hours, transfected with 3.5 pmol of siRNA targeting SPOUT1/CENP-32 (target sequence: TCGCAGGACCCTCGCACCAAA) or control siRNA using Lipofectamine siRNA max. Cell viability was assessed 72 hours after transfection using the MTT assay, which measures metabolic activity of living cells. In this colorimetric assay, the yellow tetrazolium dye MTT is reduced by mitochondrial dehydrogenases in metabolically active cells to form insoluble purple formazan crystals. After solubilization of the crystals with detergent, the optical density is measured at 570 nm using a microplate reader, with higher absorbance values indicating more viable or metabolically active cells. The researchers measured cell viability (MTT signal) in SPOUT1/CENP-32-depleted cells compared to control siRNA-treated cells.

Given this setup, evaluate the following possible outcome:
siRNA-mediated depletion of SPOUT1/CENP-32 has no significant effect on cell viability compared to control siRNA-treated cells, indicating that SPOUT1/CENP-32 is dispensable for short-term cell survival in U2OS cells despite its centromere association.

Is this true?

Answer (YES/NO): NO